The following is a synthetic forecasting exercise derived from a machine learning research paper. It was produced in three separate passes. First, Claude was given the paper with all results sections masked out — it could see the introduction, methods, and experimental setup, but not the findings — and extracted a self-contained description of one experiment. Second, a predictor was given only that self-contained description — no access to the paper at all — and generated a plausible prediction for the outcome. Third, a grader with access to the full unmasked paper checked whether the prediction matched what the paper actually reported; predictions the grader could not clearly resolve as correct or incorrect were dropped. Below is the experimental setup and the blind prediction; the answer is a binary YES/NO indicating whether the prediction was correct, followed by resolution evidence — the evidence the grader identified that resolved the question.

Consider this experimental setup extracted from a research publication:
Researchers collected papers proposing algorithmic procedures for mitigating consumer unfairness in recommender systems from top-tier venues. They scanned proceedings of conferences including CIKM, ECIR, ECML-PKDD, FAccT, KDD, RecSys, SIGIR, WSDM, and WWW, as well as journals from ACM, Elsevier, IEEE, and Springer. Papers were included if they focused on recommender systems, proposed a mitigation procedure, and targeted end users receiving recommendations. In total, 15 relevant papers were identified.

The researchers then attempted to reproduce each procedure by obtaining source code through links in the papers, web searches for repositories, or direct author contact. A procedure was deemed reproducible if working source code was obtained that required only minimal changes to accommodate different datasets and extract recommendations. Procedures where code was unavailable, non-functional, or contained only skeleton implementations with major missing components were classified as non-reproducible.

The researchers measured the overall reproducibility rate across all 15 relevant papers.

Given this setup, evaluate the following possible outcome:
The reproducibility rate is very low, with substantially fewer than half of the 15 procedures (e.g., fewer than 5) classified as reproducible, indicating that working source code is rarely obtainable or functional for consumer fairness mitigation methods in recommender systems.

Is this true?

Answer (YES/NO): NO